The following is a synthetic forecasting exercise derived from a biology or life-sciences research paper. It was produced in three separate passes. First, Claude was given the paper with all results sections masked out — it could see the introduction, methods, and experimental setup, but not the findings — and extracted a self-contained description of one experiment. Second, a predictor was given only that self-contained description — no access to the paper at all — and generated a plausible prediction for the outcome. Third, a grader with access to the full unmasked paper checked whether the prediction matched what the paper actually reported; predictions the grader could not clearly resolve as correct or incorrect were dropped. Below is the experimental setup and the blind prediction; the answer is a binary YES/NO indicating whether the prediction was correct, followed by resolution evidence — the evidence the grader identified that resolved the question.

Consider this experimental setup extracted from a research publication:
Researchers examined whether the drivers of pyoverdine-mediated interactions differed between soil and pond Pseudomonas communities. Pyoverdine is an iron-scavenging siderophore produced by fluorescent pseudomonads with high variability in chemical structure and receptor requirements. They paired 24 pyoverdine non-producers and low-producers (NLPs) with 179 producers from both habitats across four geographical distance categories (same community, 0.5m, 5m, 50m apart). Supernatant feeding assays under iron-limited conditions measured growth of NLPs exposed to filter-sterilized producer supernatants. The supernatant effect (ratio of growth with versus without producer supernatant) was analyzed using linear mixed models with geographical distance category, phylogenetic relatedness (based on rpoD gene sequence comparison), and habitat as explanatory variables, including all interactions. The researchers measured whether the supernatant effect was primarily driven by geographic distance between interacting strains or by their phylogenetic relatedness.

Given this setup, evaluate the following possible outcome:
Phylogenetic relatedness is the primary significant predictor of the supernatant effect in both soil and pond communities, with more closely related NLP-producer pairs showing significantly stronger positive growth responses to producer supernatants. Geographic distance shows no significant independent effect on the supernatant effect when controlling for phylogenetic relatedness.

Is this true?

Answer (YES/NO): NO